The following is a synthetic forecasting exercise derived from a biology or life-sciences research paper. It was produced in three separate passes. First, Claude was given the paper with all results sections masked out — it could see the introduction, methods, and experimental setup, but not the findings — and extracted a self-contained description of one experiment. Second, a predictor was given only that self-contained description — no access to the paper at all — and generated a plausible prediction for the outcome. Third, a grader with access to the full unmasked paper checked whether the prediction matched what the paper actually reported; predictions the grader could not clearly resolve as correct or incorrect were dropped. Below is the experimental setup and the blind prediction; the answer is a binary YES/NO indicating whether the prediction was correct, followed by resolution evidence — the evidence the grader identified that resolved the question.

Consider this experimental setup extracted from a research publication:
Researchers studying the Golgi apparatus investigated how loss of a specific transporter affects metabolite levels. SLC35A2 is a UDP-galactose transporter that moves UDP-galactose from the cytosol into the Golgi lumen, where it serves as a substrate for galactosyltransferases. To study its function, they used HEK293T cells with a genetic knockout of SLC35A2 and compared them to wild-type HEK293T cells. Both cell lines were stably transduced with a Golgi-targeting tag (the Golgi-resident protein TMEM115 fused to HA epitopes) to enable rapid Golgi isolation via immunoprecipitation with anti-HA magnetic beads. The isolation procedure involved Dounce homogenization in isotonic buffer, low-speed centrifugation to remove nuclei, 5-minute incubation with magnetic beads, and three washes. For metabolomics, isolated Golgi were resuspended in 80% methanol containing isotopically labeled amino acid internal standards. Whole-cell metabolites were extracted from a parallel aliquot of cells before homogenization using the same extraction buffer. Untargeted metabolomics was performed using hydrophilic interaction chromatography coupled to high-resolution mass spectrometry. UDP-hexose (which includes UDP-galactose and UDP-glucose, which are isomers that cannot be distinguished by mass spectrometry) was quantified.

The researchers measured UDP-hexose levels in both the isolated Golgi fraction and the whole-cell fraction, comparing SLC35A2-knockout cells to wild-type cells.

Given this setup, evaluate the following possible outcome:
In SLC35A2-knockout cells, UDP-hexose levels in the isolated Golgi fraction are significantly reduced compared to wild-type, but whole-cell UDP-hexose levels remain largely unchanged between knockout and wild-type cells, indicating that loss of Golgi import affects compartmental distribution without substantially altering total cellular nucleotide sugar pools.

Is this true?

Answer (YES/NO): YES